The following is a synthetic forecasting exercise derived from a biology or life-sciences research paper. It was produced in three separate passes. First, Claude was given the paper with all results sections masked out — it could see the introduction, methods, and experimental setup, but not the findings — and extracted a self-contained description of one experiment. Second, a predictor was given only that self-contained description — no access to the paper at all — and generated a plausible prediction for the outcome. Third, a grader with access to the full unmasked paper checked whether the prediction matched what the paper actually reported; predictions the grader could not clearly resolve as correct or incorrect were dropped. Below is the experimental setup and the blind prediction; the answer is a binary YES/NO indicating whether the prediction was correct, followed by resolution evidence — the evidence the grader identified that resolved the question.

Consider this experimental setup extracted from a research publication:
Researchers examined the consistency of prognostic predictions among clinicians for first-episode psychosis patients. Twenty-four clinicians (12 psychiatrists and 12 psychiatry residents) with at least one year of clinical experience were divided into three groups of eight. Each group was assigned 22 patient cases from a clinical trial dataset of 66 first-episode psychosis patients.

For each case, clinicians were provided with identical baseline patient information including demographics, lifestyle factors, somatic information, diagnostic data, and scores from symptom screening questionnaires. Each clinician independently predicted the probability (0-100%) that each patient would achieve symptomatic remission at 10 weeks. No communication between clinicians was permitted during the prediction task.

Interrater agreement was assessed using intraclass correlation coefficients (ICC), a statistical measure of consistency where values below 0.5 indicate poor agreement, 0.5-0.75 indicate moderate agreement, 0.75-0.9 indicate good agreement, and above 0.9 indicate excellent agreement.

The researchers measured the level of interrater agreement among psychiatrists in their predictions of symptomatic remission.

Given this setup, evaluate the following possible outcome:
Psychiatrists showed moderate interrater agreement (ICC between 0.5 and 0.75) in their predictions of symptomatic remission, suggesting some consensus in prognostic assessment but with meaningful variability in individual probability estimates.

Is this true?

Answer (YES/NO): NO